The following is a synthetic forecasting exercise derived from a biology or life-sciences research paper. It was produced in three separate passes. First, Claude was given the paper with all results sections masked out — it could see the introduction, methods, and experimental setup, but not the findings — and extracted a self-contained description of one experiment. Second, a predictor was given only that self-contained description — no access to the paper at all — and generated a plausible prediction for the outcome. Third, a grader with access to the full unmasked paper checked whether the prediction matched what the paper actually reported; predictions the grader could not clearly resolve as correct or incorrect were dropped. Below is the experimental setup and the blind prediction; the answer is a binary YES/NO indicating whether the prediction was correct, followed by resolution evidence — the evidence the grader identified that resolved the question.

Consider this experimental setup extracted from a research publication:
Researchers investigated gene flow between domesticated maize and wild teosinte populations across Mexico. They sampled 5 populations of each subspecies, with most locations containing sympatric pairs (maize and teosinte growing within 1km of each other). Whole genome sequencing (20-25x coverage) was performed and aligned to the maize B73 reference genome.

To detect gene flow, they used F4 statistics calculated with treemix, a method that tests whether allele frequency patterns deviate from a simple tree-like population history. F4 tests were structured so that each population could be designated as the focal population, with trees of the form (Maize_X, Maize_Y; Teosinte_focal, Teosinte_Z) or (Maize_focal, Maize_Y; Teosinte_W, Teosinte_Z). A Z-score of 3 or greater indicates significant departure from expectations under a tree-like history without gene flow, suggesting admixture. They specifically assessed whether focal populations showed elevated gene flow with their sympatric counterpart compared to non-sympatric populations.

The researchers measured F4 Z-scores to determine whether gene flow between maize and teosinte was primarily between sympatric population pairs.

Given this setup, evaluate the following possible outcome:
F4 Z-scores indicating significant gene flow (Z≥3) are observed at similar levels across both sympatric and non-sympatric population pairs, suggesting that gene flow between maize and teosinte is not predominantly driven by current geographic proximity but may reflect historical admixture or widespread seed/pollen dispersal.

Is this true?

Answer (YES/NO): YES